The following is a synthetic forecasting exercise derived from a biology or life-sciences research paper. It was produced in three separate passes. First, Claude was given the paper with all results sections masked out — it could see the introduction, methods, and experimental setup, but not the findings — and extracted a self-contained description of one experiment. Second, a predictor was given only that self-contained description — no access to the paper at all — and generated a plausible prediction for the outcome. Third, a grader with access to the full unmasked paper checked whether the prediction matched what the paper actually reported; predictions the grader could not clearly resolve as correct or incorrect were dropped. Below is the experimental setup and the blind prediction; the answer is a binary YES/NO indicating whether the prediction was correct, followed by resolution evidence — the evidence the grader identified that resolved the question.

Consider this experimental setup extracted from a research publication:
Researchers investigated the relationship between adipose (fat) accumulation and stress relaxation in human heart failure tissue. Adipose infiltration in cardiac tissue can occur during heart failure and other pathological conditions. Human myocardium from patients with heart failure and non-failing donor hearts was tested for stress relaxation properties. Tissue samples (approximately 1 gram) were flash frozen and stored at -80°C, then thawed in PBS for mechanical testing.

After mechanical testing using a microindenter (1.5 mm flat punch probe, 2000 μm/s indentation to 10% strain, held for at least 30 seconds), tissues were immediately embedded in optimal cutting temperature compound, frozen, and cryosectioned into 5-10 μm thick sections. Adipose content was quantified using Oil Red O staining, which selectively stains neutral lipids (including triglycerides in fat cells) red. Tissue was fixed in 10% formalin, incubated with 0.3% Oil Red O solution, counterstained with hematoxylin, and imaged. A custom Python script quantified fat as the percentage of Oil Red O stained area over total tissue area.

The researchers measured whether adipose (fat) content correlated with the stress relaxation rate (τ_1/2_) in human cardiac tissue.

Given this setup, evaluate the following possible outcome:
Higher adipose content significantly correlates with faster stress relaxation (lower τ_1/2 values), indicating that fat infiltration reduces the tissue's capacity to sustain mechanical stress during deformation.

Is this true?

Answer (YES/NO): NO